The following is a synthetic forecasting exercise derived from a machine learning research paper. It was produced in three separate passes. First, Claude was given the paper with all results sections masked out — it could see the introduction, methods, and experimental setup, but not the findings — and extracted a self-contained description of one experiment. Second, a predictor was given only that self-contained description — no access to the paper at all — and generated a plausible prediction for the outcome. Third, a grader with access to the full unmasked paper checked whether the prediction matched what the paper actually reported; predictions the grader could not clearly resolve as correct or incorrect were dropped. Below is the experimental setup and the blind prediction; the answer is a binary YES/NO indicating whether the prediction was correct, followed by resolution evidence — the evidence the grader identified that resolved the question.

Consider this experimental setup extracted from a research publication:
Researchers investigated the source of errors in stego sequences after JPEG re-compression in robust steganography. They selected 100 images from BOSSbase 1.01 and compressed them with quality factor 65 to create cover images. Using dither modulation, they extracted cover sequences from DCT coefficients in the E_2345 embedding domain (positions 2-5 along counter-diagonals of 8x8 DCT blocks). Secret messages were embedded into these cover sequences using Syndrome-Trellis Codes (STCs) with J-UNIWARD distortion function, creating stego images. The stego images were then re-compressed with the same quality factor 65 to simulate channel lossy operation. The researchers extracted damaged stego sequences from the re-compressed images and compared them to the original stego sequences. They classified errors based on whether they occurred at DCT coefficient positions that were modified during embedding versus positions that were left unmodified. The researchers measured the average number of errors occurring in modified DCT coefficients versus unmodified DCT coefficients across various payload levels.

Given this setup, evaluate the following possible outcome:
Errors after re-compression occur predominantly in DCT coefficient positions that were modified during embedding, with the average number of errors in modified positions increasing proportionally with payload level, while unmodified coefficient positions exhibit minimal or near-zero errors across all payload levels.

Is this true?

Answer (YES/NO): NO